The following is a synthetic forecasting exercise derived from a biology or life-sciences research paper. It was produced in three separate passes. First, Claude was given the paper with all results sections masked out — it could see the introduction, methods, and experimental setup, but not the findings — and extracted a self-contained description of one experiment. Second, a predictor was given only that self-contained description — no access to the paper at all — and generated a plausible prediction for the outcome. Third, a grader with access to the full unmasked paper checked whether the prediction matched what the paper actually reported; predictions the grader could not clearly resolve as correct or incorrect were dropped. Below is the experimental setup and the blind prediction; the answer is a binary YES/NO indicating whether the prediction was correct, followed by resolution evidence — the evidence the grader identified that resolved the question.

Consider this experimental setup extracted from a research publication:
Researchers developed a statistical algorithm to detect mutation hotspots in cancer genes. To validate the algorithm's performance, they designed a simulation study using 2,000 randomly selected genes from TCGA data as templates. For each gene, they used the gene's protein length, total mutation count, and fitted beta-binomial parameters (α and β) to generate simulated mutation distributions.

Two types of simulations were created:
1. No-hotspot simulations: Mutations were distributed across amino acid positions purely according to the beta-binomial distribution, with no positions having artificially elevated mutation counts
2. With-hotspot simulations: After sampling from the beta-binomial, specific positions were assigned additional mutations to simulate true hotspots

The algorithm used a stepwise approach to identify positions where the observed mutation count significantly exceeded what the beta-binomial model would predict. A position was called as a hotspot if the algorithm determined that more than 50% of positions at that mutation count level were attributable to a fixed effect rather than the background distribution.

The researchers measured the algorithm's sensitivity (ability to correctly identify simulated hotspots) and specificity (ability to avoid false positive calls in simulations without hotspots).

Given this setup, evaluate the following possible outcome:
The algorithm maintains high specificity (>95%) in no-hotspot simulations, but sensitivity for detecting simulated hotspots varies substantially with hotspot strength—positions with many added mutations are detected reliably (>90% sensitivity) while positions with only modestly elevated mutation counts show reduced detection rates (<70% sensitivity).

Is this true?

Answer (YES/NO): NO